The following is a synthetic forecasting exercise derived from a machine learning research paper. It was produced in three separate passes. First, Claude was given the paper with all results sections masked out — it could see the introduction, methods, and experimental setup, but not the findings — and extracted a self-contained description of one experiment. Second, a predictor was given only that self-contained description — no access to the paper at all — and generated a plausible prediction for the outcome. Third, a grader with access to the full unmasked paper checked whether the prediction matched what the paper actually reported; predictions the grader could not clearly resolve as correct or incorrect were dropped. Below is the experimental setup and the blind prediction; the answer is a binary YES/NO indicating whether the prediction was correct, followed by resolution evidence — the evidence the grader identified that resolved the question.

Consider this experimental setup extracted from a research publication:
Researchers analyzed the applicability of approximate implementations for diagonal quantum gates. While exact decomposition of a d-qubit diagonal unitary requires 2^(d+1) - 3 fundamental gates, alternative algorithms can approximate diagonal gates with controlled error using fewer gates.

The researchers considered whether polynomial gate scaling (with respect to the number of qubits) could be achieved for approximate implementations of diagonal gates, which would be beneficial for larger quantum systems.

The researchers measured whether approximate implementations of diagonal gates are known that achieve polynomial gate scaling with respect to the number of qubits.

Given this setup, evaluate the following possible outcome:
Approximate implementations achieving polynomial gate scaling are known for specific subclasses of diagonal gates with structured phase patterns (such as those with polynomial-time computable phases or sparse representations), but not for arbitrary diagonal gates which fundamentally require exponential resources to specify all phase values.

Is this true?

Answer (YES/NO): NO